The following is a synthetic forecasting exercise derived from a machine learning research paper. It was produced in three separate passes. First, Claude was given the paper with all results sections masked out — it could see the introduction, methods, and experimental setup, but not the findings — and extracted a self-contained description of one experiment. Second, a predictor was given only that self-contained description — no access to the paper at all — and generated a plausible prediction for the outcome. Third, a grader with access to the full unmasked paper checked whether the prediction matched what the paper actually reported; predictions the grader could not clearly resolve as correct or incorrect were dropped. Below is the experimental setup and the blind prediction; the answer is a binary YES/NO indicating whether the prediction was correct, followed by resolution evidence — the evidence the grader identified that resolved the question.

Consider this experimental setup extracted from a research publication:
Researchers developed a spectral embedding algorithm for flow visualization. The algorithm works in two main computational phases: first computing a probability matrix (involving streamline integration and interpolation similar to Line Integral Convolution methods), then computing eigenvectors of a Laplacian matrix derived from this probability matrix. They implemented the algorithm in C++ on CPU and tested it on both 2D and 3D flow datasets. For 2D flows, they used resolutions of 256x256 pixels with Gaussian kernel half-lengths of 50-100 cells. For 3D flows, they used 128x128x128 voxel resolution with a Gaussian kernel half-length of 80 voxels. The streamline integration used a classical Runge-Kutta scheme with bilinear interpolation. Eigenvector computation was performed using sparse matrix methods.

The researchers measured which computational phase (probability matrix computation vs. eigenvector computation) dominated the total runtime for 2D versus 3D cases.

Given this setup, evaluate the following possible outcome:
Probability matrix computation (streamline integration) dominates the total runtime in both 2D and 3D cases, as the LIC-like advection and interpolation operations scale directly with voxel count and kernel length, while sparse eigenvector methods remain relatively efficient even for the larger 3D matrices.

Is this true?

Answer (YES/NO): NO